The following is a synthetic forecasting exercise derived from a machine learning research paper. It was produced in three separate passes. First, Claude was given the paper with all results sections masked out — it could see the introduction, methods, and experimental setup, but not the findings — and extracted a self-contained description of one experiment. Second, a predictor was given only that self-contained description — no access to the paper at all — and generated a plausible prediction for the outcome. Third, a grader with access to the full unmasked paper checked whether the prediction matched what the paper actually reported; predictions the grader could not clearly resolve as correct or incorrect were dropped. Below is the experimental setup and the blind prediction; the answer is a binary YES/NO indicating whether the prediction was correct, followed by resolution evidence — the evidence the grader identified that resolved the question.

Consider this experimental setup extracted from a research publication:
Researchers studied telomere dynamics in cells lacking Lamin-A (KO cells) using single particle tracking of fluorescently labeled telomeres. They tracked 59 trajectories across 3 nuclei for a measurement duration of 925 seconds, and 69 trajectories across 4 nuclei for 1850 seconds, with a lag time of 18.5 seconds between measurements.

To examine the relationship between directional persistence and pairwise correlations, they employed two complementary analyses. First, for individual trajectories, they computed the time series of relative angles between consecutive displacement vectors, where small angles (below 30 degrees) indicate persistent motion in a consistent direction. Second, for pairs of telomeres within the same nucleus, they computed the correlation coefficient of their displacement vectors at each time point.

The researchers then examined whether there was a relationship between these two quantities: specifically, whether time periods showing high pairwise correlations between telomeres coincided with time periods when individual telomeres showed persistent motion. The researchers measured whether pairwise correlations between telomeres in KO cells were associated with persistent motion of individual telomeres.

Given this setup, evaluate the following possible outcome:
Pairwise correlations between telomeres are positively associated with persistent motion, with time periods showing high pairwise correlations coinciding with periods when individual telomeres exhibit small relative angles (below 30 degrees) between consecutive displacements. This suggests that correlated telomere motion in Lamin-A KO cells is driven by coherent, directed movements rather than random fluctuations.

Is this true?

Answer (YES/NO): YES